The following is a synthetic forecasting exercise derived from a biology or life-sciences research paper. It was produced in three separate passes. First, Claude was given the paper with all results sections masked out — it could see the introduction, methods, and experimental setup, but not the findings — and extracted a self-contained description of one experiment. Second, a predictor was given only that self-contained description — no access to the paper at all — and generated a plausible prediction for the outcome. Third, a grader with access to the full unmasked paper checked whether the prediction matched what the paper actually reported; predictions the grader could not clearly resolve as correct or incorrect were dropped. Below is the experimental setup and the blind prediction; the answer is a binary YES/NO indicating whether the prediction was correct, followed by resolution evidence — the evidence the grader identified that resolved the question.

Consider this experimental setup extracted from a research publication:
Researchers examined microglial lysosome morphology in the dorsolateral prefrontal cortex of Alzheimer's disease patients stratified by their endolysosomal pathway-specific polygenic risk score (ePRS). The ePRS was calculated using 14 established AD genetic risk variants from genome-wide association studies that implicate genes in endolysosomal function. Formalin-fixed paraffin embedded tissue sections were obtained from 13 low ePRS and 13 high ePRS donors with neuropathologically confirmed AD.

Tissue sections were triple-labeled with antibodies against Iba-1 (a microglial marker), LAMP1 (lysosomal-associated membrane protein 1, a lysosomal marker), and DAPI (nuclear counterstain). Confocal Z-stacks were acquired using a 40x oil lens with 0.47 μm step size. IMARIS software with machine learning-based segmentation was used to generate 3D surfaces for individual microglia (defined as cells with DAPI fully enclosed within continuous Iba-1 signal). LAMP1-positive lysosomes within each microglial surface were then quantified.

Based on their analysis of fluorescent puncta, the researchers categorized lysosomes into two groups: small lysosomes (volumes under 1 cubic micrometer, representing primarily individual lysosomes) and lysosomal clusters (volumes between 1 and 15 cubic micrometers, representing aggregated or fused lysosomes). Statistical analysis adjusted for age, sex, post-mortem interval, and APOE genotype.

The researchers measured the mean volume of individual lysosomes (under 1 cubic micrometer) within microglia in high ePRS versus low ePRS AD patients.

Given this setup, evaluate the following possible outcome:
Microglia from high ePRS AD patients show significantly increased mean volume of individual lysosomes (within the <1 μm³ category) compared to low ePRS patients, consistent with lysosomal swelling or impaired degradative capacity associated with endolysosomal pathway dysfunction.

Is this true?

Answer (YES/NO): YES